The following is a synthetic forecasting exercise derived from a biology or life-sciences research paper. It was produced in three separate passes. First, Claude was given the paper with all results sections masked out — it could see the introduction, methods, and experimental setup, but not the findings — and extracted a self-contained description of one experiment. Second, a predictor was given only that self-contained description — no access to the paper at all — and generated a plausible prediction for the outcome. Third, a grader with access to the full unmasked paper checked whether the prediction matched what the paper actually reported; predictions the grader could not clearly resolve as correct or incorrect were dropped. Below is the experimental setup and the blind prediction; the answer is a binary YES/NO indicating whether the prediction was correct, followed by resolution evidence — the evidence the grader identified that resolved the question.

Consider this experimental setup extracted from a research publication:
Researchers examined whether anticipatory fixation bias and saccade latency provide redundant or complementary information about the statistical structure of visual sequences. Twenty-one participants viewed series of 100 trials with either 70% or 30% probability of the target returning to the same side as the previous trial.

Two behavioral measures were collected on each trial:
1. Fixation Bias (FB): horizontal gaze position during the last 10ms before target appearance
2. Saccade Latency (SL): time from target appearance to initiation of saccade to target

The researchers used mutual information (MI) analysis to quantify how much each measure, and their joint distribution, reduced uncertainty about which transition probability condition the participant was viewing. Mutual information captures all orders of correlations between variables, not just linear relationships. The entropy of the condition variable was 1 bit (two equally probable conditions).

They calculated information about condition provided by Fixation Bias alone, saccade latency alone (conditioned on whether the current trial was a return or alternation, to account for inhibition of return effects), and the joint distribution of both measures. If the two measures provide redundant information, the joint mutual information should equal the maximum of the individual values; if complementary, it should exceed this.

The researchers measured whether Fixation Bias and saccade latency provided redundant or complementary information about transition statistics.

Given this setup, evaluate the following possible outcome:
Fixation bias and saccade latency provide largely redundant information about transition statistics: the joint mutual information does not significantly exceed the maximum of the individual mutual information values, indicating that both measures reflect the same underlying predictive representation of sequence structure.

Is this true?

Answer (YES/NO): NO